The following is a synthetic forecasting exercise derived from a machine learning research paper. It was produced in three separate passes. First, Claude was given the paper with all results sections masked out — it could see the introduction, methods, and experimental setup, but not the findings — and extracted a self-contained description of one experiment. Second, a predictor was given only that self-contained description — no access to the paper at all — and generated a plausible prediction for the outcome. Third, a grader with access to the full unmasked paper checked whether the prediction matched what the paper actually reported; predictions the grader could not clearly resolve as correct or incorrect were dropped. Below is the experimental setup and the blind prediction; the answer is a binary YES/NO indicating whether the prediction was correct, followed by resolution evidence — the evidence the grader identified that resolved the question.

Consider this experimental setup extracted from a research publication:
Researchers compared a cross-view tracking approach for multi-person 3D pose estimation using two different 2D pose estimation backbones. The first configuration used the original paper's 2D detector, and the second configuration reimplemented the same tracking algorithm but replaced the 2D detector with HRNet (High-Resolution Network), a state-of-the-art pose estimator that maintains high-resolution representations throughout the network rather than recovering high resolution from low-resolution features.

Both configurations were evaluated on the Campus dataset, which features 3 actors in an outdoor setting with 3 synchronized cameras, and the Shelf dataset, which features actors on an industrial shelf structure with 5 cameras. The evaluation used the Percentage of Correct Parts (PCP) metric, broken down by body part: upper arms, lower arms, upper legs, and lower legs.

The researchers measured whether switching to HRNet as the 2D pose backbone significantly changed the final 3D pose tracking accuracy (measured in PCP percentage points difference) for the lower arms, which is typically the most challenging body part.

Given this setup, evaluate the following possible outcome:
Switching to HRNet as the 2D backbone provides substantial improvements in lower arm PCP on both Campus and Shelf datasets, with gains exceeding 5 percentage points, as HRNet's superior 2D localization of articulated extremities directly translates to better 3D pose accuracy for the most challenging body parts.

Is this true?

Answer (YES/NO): NO